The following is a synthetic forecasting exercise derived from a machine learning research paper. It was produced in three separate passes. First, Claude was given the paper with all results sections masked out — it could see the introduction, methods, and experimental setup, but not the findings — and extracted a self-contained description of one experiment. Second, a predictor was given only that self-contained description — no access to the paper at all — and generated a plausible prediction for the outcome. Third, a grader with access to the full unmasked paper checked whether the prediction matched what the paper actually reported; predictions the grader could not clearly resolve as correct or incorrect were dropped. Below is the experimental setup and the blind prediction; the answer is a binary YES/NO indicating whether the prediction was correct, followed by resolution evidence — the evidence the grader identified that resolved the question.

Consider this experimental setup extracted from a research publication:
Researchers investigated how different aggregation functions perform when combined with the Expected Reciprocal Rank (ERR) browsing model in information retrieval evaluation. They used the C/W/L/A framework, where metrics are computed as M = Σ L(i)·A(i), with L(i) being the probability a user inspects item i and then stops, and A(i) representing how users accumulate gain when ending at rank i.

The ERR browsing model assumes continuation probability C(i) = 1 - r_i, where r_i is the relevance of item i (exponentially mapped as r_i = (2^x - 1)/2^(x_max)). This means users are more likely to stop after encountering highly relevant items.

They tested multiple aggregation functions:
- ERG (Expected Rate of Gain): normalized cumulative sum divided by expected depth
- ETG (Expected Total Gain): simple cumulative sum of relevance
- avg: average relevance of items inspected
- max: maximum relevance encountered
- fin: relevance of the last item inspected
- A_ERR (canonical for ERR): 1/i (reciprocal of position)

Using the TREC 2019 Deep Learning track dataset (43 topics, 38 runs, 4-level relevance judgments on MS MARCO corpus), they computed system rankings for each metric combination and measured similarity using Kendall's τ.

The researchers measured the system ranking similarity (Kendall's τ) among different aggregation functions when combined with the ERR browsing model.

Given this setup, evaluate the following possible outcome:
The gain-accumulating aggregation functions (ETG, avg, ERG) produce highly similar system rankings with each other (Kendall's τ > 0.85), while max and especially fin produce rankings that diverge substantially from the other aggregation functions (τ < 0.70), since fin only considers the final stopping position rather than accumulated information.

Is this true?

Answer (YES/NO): NO